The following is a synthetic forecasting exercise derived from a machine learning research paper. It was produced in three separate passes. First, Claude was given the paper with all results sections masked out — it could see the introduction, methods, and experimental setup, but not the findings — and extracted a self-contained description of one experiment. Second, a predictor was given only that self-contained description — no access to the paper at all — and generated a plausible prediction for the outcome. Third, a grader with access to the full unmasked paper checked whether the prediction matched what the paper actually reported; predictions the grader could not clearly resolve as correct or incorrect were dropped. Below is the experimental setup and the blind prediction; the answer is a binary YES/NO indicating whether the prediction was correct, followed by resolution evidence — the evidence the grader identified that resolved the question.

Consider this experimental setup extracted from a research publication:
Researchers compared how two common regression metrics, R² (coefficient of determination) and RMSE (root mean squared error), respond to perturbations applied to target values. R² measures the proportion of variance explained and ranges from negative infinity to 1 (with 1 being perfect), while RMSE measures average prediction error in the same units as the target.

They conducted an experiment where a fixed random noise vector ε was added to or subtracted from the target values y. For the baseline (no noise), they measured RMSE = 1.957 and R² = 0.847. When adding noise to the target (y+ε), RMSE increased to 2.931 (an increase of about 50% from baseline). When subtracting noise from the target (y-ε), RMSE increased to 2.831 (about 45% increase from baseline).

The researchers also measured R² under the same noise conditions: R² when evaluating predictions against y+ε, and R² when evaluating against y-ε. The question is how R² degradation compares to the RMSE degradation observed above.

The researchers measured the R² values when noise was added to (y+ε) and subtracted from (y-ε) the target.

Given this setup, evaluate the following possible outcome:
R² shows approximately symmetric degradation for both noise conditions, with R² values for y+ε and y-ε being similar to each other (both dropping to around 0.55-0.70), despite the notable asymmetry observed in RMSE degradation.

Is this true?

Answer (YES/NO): NO